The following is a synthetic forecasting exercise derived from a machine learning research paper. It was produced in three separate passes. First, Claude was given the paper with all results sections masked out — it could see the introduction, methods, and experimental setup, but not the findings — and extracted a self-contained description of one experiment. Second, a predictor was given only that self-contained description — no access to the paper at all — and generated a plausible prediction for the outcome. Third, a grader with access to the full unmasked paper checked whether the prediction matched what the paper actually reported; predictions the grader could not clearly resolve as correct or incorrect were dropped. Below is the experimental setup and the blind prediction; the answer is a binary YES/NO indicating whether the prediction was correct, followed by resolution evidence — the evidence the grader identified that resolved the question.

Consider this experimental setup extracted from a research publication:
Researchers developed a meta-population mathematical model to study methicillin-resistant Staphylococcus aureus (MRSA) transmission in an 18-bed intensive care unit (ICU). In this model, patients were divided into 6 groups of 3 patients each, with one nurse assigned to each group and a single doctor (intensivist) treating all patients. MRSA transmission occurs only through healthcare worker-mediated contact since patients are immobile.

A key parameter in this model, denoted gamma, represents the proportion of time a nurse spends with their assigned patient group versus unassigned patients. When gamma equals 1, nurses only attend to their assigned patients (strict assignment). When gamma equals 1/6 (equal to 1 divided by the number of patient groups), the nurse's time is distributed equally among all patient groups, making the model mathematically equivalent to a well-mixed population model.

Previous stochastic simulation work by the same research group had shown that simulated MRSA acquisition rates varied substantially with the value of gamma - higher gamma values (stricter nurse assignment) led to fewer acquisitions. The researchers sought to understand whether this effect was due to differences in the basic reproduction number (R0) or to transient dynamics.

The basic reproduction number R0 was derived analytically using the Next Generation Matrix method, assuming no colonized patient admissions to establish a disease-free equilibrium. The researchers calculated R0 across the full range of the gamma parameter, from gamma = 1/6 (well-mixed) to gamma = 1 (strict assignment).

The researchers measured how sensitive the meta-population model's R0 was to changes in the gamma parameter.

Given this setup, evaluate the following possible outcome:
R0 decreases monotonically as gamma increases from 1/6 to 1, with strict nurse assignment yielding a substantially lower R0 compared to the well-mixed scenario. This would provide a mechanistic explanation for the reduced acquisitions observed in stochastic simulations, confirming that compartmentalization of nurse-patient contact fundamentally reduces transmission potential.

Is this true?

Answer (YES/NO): NO